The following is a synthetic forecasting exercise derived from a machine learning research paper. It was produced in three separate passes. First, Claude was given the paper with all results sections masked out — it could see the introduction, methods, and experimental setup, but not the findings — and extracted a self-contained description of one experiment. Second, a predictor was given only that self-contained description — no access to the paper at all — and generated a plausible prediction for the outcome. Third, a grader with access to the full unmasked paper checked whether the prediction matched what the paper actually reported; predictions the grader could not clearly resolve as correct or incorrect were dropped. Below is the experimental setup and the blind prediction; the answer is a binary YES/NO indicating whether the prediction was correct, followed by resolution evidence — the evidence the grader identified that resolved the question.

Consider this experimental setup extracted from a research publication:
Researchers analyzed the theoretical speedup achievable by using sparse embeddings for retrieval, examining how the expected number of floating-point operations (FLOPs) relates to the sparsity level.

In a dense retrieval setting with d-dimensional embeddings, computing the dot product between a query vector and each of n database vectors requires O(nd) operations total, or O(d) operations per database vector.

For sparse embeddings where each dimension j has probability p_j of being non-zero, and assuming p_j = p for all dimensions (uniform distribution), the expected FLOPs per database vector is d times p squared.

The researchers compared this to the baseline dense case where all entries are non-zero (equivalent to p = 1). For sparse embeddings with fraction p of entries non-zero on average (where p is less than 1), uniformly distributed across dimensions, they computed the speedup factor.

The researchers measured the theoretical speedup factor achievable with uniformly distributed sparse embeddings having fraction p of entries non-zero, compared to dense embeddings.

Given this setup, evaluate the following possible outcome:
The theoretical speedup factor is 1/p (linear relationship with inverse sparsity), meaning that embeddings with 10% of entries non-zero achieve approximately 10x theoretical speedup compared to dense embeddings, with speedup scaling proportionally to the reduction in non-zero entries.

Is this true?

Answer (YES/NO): NO